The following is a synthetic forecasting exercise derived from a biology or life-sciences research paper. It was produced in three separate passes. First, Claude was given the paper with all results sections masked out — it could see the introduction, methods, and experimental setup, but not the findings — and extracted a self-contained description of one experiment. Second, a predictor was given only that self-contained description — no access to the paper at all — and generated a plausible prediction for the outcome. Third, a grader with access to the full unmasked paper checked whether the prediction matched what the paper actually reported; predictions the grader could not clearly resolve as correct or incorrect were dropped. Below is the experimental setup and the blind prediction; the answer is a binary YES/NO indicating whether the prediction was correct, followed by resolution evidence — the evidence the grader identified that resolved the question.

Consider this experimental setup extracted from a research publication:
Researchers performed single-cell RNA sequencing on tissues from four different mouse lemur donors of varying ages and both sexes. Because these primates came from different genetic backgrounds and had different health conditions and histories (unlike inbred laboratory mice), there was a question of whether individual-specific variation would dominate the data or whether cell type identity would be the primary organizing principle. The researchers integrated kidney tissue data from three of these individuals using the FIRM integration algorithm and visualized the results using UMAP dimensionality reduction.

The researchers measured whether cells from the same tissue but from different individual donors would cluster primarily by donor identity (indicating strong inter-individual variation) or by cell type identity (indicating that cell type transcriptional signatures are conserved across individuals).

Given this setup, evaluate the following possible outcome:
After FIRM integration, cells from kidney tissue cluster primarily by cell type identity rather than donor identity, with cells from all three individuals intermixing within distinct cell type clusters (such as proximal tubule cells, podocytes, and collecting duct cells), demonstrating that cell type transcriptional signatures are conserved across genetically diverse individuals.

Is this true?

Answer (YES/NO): YES